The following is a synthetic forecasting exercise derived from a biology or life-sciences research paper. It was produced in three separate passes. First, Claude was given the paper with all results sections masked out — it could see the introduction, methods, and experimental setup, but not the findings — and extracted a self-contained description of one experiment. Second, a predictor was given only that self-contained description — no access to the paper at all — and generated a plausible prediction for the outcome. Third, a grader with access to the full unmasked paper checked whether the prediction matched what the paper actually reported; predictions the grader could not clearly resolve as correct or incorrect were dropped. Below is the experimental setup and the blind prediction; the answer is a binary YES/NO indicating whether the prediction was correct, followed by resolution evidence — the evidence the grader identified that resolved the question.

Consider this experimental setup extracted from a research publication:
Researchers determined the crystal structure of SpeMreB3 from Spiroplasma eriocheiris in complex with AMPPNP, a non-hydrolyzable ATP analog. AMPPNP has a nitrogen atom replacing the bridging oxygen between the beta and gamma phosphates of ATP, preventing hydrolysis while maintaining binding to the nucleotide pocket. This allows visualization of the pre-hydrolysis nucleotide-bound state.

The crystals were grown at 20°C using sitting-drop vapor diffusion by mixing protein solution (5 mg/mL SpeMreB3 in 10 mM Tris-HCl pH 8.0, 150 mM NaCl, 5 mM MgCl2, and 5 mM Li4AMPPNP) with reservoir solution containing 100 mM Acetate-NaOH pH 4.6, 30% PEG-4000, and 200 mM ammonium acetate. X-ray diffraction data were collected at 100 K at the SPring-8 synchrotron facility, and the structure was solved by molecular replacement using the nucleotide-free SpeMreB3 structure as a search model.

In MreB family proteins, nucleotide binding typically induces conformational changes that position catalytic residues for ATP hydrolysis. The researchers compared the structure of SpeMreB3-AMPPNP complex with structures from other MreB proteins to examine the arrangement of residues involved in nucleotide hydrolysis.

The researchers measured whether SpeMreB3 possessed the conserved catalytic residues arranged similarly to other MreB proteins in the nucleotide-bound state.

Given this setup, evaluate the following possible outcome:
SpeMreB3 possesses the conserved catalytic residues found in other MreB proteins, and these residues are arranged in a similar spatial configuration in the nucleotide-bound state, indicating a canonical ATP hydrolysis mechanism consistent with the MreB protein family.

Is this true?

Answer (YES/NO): NO